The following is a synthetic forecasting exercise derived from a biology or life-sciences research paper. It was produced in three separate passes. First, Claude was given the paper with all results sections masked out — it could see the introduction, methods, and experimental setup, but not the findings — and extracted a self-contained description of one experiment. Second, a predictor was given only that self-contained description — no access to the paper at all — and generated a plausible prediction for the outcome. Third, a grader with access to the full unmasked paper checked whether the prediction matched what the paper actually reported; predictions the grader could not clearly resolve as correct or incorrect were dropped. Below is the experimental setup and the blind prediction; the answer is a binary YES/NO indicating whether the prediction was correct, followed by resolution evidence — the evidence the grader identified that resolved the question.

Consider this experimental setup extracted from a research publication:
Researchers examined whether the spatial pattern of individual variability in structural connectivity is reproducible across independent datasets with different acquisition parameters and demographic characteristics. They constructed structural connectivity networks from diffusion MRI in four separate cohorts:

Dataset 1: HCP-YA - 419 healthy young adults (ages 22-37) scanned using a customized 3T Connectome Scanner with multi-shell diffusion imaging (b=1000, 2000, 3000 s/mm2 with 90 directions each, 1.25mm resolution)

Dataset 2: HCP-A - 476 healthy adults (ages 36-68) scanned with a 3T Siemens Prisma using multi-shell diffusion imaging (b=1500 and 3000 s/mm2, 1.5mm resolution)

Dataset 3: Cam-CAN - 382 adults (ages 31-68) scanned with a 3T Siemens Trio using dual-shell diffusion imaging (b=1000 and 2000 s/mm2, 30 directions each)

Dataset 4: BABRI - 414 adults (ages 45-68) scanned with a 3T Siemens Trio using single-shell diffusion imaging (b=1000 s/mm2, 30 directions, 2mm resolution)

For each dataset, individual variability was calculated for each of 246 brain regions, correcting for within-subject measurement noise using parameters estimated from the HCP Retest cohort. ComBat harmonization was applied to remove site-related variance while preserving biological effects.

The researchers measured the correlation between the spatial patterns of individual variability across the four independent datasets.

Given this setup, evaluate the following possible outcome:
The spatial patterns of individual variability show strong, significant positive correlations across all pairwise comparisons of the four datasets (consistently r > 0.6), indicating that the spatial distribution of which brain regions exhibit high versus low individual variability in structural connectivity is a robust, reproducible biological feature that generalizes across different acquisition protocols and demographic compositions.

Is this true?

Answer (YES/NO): YES